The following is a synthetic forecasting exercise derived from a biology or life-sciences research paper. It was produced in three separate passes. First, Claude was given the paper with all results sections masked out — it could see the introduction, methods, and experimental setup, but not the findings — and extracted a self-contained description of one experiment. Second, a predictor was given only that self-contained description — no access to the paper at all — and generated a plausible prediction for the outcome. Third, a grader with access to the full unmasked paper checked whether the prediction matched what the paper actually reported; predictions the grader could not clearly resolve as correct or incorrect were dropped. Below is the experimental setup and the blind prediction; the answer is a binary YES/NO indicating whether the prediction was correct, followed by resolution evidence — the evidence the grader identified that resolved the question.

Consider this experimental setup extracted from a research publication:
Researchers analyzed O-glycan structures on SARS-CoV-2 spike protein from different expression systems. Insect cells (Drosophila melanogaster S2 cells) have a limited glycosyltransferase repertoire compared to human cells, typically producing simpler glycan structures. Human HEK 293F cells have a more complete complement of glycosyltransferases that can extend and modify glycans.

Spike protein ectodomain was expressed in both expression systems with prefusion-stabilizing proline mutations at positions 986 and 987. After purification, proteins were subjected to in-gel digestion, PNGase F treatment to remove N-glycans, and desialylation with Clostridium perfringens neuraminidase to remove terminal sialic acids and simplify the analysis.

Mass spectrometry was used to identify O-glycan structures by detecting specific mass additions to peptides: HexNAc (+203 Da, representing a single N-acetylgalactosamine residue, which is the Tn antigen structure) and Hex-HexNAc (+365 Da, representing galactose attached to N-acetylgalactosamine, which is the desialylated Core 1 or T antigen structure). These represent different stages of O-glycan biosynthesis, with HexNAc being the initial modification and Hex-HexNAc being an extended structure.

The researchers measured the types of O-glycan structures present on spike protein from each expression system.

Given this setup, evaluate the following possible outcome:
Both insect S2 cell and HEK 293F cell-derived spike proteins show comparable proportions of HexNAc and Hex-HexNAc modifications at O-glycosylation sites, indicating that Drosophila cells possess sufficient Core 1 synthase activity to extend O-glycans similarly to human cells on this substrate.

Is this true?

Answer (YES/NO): NO